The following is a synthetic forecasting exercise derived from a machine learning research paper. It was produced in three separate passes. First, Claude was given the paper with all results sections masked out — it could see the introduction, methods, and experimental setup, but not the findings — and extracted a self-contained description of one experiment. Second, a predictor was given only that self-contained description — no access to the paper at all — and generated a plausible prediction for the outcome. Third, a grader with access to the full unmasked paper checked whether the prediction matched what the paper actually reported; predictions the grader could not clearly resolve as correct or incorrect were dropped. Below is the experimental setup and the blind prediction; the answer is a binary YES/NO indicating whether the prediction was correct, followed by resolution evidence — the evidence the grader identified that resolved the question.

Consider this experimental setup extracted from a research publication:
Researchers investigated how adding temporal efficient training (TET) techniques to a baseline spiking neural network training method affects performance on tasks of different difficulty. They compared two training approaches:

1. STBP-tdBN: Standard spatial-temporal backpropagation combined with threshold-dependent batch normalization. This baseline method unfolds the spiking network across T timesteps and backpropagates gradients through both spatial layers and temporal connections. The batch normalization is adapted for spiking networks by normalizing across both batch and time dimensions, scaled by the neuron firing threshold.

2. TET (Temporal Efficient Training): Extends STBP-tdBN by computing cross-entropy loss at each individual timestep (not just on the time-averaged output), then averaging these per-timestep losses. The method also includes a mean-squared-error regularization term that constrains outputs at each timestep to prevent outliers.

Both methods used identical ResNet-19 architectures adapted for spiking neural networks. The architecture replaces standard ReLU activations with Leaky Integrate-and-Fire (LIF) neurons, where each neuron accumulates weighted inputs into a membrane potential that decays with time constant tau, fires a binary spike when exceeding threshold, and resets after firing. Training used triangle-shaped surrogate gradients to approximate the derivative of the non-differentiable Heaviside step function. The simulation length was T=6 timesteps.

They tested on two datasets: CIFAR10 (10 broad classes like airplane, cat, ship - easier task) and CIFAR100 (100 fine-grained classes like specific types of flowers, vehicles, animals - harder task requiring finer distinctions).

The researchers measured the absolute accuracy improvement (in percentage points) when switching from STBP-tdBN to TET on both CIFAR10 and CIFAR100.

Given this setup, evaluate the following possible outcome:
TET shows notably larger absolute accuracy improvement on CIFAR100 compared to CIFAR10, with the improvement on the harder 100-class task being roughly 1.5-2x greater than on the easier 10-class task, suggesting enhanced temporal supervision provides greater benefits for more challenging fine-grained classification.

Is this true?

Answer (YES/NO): NO